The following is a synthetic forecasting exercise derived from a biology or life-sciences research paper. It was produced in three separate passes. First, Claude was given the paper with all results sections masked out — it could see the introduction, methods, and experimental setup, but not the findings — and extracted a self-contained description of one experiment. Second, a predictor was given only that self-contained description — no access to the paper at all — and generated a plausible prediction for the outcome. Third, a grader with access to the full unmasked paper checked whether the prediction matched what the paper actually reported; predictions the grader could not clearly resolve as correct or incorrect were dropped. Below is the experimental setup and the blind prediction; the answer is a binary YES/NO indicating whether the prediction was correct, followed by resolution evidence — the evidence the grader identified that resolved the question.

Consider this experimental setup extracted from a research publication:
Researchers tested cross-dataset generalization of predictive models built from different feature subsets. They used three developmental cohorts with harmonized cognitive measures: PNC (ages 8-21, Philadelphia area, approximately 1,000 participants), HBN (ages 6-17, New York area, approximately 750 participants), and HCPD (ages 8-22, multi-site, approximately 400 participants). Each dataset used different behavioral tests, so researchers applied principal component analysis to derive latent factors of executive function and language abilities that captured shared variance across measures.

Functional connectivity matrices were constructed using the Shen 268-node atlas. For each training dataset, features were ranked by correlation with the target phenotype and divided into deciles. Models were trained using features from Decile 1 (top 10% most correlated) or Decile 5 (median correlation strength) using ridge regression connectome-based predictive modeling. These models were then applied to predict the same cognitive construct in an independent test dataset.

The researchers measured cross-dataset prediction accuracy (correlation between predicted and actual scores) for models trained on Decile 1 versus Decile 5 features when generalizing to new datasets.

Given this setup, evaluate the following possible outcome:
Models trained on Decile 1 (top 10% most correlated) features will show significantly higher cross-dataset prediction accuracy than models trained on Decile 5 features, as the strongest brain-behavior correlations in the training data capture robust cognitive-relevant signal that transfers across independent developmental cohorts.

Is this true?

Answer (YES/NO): NO